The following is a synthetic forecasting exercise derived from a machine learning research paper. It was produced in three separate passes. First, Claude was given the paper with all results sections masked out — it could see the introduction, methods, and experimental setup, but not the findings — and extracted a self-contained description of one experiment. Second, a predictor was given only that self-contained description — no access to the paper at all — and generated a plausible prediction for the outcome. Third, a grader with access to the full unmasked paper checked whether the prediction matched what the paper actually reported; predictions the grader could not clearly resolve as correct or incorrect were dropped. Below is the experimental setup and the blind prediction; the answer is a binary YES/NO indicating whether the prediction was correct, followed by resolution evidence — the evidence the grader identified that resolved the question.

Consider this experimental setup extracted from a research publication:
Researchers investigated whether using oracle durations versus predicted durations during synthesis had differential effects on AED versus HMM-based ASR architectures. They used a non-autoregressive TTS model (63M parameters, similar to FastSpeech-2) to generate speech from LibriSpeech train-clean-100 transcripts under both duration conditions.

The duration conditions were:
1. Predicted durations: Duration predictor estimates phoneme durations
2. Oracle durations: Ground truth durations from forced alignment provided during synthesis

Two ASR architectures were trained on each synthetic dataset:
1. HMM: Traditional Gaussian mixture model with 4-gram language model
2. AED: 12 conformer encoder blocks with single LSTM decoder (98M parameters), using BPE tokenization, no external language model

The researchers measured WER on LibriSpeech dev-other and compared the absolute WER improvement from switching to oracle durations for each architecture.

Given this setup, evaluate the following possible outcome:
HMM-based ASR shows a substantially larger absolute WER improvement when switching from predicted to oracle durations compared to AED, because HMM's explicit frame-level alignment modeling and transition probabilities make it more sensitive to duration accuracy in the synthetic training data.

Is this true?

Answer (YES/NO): NO